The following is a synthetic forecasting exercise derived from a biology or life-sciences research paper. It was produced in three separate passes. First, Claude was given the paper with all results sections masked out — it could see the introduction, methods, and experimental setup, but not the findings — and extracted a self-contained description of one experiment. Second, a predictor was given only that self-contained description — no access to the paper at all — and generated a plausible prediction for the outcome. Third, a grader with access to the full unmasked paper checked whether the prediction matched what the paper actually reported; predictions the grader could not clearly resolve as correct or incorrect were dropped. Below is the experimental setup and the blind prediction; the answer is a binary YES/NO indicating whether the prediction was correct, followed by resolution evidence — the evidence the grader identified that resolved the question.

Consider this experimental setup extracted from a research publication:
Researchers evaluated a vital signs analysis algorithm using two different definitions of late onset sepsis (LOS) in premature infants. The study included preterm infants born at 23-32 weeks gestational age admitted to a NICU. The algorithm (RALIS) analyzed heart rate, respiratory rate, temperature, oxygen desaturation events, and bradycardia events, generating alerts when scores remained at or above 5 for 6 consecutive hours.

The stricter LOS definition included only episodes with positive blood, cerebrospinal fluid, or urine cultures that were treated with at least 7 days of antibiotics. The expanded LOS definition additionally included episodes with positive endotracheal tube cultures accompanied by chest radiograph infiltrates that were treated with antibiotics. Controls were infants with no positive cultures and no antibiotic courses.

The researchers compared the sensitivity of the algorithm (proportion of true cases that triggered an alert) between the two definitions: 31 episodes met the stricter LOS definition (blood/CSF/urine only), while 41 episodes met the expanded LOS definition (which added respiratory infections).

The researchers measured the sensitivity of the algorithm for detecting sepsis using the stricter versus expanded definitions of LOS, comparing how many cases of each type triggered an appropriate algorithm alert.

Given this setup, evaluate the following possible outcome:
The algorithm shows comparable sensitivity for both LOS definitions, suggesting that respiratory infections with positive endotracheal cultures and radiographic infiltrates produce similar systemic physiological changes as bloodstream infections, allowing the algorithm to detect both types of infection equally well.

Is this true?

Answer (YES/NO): YES